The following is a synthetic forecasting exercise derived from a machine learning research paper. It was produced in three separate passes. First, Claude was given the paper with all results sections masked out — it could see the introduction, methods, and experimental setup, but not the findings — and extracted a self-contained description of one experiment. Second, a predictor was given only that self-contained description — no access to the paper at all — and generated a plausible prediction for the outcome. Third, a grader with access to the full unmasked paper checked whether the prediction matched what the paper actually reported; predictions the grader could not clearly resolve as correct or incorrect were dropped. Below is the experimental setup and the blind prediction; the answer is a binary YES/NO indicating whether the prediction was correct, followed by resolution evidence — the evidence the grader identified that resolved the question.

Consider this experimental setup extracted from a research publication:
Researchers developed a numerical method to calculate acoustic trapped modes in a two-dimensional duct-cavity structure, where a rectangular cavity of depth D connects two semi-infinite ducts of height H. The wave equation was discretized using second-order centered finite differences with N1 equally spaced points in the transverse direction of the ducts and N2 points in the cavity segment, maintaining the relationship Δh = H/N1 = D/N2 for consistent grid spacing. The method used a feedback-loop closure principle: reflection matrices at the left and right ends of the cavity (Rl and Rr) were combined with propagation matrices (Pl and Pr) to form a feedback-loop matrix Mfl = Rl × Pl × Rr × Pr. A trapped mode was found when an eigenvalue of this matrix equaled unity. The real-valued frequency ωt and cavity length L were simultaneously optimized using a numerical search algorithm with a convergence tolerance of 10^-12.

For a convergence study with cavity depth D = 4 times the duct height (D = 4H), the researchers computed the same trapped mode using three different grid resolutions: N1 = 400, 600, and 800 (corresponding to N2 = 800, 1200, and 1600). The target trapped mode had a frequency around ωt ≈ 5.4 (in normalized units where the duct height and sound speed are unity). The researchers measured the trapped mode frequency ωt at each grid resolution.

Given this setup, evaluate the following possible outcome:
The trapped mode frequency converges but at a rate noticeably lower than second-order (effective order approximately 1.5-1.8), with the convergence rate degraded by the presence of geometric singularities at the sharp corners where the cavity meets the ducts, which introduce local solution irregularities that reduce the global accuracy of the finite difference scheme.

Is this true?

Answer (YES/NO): NO